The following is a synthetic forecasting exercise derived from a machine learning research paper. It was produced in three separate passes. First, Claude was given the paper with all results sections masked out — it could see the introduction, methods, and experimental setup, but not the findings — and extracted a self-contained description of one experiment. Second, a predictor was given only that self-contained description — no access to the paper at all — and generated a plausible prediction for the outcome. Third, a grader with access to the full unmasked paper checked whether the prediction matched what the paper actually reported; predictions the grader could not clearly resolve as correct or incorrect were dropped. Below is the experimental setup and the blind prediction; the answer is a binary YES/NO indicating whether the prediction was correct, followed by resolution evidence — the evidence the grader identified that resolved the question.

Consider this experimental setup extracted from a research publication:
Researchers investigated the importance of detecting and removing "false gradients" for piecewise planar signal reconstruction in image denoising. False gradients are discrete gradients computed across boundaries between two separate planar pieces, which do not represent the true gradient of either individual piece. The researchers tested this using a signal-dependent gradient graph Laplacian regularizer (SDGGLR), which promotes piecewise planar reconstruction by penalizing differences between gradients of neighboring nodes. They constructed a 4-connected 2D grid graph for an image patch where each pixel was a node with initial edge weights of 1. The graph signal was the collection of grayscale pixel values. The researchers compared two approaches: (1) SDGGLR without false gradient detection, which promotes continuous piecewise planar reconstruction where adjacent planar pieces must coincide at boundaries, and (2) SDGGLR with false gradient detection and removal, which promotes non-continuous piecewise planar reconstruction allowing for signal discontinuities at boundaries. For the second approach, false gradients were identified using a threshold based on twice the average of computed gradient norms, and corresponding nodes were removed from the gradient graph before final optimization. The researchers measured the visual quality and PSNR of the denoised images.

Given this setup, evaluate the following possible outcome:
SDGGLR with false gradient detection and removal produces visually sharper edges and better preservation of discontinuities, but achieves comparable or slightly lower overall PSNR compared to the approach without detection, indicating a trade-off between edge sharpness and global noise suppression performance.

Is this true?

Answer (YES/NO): NO